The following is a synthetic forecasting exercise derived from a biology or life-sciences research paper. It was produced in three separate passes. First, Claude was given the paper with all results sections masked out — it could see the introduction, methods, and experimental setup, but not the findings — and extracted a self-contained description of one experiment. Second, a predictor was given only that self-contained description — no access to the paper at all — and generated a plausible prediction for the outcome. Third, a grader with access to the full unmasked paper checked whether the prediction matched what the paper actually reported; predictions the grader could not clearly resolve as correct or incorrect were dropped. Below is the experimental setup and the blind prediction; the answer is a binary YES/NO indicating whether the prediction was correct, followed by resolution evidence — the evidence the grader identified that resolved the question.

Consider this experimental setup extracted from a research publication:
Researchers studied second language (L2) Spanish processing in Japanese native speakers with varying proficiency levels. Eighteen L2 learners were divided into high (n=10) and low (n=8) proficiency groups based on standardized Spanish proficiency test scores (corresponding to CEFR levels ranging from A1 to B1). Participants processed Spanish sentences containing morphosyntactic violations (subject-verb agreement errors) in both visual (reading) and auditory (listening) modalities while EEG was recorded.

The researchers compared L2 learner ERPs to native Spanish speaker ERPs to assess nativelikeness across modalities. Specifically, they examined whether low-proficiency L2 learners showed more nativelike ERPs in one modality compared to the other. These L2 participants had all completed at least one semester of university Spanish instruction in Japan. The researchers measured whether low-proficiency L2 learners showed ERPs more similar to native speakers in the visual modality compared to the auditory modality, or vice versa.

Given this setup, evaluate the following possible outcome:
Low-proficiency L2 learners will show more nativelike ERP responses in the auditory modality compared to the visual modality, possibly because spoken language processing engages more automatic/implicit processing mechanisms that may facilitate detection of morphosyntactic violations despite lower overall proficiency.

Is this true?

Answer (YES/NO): NO